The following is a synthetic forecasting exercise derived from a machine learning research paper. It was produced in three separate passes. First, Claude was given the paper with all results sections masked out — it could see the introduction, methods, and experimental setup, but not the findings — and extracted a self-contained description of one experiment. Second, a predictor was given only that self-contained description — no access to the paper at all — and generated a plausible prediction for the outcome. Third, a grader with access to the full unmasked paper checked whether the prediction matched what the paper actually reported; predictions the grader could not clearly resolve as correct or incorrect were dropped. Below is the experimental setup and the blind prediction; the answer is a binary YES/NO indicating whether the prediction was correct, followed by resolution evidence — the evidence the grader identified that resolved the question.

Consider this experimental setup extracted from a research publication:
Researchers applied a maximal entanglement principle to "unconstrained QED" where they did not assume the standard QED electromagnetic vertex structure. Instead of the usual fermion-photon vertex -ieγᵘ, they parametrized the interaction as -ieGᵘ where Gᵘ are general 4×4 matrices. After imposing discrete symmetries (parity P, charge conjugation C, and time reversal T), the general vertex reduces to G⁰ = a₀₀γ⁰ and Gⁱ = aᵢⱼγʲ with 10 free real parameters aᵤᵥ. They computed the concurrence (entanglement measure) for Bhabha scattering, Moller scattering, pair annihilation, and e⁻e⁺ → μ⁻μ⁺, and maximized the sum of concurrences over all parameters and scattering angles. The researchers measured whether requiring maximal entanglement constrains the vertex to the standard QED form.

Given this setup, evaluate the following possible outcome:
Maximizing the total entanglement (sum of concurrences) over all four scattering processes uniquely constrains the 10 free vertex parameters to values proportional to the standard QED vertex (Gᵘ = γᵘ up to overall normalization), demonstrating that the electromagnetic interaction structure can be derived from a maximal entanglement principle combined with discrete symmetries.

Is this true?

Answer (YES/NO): NO